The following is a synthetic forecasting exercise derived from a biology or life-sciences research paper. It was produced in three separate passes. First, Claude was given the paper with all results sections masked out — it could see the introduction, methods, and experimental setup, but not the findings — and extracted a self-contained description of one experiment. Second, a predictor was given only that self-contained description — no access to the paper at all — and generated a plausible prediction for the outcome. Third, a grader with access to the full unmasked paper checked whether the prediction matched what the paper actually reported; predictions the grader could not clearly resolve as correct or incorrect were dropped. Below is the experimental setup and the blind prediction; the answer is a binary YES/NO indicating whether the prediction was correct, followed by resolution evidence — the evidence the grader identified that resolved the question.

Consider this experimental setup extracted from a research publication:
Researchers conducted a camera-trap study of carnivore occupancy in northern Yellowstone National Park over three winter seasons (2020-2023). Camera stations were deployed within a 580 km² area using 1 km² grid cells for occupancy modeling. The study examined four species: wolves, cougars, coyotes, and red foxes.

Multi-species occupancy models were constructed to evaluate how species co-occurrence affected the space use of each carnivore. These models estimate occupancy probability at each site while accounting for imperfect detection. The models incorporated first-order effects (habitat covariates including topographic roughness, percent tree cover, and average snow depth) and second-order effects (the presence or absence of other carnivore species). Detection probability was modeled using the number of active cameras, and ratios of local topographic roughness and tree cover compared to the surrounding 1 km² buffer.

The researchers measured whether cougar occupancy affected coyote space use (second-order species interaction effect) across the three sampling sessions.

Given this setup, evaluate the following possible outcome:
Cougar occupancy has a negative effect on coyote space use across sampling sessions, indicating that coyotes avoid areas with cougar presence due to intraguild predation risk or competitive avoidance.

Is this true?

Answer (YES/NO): NO